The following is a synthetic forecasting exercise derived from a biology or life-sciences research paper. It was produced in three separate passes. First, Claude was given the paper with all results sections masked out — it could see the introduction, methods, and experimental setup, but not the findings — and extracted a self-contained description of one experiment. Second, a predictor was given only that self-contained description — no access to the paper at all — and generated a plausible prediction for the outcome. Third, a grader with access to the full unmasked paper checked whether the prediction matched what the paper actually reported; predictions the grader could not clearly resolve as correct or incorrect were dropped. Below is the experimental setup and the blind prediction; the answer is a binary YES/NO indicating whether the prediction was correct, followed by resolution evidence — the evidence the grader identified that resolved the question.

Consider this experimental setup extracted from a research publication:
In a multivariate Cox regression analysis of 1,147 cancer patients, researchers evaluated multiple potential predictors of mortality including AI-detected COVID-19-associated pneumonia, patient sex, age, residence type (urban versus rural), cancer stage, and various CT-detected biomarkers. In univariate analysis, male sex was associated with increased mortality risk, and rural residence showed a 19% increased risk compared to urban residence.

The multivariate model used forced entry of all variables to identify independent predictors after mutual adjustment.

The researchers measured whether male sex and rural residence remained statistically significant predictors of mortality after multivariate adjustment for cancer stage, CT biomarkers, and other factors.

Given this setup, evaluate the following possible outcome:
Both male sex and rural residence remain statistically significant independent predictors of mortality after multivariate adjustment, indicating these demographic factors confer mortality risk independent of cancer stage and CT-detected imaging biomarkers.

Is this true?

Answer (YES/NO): NO